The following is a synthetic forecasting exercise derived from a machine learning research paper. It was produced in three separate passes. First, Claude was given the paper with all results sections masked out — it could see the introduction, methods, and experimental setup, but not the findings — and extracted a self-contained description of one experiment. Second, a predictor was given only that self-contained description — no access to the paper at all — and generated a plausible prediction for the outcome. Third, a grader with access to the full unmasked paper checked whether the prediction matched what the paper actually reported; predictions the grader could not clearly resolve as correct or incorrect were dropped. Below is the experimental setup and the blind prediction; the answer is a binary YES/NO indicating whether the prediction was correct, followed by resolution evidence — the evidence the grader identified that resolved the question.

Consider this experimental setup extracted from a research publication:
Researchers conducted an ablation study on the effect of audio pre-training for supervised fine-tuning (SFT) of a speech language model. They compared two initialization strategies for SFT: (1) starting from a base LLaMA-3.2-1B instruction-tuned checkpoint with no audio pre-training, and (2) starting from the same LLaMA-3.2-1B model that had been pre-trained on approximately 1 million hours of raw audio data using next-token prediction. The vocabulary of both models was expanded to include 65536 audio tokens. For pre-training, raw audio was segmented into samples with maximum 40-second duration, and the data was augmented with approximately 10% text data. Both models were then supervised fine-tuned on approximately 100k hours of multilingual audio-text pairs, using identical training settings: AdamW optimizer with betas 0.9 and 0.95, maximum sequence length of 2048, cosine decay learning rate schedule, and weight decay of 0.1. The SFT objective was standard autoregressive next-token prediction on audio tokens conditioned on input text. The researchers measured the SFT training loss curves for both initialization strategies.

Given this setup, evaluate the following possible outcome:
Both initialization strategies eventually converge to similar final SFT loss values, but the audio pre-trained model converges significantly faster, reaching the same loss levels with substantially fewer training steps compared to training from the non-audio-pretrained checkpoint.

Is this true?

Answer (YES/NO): NO